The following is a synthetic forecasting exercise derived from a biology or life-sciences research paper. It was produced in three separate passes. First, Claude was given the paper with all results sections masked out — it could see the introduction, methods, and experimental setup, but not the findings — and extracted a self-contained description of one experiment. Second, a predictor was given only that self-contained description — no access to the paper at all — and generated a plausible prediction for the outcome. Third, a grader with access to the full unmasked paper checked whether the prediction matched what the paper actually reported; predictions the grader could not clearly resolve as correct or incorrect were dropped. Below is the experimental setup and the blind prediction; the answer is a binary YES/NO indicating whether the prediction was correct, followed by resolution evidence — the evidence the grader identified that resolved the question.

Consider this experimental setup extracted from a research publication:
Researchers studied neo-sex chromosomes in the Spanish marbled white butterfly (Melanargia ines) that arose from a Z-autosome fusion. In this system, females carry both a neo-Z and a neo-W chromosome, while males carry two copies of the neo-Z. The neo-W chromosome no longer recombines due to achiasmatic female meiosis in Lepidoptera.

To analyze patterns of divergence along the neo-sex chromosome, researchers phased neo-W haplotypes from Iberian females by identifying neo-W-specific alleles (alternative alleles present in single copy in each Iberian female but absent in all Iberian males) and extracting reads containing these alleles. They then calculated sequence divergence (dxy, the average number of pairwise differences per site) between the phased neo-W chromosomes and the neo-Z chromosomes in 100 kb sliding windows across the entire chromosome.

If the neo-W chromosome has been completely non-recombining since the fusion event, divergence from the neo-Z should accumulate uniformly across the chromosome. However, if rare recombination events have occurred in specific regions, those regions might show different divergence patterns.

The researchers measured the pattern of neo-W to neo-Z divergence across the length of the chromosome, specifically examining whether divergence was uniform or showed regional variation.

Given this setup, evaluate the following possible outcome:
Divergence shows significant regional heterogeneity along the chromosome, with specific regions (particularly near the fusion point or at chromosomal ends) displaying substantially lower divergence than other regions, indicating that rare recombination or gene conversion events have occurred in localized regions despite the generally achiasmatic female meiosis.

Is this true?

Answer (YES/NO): YES